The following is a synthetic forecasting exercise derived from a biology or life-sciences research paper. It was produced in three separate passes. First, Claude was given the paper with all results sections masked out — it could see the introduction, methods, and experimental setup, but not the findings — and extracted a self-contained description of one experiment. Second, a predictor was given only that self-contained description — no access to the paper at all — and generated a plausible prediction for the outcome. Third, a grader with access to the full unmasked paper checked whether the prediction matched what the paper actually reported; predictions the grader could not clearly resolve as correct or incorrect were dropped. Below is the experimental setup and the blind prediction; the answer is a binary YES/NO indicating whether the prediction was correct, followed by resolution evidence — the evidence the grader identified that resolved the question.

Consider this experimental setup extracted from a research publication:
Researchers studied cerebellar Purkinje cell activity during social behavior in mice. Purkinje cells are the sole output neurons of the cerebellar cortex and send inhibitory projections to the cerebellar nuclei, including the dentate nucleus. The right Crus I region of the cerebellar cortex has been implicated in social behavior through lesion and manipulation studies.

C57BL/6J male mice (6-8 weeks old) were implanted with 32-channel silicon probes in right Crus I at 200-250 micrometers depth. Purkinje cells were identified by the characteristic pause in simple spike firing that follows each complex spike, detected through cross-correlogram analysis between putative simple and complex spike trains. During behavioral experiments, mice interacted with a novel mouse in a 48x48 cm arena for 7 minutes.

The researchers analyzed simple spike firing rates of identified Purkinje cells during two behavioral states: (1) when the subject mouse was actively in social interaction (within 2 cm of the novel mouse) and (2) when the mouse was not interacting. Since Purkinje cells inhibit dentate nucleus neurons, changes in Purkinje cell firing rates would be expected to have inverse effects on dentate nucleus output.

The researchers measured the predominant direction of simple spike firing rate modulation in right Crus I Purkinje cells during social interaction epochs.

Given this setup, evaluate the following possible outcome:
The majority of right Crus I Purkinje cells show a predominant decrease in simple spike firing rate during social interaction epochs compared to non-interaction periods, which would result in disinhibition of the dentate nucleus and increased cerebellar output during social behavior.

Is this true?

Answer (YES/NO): NO